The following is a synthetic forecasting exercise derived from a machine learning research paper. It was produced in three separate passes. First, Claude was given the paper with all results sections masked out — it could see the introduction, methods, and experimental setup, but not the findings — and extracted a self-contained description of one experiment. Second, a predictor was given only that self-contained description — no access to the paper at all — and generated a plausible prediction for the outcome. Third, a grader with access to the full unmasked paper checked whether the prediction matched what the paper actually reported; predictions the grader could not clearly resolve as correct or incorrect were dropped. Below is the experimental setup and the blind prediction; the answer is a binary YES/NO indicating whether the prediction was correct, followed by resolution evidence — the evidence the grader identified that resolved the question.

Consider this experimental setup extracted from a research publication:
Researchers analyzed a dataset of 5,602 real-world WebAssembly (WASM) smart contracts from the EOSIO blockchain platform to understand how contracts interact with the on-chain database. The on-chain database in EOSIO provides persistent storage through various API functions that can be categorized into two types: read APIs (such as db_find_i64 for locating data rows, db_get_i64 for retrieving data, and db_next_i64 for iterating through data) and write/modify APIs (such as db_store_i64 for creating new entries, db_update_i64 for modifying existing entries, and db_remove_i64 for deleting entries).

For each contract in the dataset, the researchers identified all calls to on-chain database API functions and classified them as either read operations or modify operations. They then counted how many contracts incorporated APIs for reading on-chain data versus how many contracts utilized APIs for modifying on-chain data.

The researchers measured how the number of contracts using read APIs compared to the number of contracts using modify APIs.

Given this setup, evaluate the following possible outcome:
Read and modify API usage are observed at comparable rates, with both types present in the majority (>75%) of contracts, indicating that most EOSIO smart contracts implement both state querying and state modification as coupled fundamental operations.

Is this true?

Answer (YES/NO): NO